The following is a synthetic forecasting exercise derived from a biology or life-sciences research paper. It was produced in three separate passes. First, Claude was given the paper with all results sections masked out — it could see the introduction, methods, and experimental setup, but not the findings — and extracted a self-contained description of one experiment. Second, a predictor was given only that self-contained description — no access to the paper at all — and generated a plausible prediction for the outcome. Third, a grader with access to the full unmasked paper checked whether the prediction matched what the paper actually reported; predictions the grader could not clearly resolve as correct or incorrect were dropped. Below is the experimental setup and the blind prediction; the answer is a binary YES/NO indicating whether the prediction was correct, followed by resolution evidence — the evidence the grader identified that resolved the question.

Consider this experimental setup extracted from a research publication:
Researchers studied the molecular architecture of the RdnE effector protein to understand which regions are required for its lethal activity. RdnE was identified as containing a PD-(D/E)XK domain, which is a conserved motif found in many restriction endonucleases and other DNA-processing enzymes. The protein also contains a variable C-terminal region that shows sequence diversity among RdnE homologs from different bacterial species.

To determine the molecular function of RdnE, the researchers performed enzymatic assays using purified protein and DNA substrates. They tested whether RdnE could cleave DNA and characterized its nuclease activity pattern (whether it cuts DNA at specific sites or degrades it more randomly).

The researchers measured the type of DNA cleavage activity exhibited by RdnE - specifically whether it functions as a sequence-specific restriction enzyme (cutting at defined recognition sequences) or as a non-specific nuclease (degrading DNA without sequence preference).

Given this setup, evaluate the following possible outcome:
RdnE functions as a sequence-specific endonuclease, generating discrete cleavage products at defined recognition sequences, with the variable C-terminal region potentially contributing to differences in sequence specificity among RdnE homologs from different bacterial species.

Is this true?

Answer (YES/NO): NO